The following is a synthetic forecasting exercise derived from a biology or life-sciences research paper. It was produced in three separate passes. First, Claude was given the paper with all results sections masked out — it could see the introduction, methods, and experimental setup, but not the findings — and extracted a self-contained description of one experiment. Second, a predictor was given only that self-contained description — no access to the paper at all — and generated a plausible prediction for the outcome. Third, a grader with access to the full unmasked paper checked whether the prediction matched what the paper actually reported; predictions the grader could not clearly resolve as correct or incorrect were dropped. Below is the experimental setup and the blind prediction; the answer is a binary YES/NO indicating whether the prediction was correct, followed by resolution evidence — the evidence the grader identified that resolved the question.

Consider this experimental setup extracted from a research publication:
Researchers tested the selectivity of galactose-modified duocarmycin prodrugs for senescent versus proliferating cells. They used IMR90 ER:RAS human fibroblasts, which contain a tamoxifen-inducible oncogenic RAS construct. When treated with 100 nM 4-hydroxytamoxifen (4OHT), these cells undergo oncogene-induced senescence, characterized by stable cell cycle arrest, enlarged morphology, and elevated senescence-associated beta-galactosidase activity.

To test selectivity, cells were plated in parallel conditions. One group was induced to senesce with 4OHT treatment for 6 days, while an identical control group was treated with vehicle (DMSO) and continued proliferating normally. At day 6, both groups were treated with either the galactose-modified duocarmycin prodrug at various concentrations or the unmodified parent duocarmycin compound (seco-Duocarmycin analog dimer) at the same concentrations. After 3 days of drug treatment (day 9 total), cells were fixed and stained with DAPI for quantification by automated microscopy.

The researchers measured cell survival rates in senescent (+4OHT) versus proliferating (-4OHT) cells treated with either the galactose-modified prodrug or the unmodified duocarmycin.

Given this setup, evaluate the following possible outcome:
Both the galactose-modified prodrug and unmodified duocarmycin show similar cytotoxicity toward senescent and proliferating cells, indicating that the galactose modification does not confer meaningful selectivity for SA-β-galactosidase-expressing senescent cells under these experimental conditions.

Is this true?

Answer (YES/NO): NO